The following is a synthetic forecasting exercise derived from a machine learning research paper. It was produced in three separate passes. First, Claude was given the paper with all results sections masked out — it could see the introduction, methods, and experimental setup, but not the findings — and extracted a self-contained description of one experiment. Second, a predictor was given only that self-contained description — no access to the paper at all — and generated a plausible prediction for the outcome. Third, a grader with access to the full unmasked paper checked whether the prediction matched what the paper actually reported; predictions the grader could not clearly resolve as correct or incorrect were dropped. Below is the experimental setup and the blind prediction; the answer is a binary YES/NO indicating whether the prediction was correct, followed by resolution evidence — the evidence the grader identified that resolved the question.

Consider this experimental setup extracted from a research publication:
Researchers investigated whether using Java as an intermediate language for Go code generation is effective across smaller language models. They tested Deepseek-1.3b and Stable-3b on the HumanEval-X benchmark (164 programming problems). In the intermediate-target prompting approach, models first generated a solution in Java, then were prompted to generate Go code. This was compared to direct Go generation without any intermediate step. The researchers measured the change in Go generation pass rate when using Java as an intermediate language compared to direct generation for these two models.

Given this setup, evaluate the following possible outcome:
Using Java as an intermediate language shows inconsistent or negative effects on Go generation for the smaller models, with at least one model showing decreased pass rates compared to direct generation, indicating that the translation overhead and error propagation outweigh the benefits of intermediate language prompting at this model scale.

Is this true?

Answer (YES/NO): YES